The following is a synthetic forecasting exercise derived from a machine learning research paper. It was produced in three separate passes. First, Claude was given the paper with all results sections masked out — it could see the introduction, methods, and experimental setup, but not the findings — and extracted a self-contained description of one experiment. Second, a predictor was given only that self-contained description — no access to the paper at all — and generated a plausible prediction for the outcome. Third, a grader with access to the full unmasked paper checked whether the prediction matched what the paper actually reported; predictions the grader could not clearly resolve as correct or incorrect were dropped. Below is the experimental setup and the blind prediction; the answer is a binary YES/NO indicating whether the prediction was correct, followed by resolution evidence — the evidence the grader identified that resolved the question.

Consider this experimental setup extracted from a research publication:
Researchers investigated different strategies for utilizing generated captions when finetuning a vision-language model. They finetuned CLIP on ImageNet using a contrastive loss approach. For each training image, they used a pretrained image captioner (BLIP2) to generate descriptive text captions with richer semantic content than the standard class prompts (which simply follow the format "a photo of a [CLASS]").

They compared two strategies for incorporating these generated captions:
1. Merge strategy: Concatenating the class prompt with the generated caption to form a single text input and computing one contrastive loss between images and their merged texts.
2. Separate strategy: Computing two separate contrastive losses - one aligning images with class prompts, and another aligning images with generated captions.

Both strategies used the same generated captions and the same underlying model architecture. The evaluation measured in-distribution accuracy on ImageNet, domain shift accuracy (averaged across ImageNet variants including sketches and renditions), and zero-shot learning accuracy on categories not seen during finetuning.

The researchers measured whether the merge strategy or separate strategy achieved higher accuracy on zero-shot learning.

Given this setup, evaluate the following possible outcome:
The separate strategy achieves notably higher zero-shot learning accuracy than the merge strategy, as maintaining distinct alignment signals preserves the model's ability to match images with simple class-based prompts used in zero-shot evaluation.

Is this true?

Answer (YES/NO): YES